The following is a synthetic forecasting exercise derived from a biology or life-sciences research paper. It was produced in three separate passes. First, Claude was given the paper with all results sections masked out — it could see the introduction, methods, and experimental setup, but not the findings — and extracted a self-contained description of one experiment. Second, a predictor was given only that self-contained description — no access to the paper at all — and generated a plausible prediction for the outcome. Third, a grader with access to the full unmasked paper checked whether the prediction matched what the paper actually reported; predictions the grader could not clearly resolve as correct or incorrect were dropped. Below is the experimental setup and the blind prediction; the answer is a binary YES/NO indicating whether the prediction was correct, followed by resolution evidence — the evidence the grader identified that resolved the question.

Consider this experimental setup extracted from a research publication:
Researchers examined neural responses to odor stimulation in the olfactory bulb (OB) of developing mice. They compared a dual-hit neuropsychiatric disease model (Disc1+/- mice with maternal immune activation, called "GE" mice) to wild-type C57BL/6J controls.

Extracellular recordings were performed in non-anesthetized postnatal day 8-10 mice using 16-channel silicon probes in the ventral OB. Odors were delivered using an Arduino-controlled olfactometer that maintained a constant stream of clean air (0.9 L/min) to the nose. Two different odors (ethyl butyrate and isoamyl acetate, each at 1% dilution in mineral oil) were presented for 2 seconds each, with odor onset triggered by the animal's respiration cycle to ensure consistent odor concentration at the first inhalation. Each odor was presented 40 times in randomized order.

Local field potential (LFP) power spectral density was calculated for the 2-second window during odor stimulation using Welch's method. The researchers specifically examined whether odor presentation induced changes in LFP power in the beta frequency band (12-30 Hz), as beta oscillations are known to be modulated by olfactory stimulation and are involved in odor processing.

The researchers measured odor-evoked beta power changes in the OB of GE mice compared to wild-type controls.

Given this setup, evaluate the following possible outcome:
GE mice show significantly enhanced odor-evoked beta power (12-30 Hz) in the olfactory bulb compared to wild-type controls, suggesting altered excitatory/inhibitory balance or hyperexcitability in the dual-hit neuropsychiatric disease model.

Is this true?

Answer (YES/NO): NO